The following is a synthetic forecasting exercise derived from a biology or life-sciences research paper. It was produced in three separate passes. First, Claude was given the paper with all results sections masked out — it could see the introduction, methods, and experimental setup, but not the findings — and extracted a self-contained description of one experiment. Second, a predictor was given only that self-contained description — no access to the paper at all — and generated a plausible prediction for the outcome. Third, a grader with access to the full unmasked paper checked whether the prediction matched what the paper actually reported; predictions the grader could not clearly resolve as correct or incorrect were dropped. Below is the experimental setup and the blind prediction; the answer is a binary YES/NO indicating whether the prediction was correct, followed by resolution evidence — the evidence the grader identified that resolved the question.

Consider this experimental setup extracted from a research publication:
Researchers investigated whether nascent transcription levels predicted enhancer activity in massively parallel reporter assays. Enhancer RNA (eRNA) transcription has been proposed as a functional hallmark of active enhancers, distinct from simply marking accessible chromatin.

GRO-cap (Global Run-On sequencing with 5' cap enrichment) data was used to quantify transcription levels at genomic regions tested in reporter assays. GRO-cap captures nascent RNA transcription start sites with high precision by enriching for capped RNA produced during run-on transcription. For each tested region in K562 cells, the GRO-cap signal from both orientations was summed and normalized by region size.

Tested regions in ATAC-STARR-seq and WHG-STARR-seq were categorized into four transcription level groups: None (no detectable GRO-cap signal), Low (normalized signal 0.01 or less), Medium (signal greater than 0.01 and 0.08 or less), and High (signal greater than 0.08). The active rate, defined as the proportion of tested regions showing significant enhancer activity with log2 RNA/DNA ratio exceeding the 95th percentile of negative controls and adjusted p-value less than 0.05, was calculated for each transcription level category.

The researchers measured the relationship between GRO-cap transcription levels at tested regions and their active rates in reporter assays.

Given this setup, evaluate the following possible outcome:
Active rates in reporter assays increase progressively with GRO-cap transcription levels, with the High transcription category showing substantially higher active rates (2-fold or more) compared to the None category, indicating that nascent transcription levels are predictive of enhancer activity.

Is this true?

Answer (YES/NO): YES